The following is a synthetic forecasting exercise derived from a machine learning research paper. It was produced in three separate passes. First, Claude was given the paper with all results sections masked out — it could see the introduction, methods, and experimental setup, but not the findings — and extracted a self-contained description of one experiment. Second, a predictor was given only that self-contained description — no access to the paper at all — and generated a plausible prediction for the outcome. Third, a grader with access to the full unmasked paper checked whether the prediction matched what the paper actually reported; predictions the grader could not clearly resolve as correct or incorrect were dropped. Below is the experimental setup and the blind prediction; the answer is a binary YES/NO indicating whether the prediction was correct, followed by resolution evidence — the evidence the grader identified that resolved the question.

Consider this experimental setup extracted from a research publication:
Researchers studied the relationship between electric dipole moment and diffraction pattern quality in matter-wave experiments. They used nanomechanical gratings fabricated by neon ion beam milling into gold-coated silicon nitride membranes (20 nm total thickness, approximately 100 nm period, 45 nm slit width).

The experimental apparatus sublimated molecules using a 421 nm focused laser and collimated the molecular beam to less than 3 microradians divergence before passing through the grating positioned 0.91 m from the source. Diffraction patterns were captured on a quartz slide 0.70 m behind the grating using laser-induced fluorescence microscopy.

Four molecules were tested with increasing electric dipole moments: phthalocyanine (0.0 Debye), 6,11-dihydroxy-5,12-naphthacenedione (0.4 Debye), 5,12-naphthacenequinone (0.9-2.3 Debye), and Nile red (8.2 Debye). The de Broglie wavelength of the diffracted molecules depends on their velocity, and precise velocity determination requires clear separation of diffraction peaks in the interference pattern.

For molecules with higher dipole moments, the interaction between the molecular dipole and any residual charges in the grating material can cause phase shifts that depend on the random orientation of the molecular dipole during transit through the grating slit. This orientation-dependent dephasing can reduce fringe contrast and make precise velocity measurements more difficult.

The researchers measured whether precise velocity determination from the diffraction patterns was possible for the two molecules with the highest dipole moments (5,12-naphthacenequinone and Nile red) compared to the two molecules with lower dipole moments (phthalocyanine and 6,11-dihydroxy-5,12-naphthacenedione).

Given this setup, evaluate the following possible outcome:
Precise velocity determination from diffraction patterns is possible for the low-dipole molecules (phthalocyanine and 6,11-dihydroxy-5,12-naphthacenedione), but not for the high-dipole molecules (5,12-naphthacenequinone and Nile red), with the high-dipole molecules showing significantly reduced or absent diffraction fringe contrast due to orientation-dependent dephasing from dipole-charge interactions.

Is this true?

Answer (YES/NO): NO